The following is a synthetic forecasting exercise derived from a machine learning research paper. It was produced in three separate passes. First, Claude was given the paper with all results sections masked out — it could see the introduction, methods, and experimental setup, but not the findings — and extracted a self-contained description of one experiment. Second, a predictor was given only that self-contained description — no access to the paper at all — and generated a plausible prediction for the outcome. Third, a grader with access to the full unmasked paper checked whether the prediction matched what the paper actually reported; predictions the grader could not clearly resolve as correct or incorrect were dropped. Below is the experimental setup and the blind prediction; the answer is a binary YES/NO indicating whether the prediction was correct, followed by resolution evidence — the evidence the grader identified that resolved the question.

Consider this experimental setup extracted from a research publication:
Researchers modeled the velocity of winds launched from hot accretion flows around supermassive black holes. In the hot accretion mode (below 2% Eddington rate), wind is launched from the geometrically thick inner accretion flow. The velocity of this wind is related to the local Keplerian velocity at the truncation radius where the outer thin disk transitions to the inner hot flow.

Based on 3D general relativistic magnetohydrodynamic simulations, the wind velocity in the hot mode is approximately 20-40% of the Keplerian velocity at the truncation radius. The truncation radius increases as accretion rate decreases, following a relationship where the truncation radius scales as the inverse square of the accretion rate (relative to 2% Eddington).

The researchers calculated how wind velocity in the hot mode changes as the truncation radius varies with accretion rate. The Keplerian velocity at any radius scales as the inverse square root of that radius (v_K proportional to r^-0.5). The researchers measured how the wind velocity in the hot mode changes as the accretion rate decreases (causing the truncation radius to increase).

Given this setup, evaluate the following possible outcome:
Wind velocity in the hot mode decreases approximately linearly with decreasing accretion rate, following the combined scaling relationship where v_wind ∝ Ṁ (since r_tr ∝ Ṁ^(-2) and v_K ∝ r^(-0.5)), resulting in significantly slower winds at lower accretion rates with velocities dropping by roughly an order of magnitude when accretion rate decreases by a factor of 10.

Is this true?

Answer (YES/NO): YES